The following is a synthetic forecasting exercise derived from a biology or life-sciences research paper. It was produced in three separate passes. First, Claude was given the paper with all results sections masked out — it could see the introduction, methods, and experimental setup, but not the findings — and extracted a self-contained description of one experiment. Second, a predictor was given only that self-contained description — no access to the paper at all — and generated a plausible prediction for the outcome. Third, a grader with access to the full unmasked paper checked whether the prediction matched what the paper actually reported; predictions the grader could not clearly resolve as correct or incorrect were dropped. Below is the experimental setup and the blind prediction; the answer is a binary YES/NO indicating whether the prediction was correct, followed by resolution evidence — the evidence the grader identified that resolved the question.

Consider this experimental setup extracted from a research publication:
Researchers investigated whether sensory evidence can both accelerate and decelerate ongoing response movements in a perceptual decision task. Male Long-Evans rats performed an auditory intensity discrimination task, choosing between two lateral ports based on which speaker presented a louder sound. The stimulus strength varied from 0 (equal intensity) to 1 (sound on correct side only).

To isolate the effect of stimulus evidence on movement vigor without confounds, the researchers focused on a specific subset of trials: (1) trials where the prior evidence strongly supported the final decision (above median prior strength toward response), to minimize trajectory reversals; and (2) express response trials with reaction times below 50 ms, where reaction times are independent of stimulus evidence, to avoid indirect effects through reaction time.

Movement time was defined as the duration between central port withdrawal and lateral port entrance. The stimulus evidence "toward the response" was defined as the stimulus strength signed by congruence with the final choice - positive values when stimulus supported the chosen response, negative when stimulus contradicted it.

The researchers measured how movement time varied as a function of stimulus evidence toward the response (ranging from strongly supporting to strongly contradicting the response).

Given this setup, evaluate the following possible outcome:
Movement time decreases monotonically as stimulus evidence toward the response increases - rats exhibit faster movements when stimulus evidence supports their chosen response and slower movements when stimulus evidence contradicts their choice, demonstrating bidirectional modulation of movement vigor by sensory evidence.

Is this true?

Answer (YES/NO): YES